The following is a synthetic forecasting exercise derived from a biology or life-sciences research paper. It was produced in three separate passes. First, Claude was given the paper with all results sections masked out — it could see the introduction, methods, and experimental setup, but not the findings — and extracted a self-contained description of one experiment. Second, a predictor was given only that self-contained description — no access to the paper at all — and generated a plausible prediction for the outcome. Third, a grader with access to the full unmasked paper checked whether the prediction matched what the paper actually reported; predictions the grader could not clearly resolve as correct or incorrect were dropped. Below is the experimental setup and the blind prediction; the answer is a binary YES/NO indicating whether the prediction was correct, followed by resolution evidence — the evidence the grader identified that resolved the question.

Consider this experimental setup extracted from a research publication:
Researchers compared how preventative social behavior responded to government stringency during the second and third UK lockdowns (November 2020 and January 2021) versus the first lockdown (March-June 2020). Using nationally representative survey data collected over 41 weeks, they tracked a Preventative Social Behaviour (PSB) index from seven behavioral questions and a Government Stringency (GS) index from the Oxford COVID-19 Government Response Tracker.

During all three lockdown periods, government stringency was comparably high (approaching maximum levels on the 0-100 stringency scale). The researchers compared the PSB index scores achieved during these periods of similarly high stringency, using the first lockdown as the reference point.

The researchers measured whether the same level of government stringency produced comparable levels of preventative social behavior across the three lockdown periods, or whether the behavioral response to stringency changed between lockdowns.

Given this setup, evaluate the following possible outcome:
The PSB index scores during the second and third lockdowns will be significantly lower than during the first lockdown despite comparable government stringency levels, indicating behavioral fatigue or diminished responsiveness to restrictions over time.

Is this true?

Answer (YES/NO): YES